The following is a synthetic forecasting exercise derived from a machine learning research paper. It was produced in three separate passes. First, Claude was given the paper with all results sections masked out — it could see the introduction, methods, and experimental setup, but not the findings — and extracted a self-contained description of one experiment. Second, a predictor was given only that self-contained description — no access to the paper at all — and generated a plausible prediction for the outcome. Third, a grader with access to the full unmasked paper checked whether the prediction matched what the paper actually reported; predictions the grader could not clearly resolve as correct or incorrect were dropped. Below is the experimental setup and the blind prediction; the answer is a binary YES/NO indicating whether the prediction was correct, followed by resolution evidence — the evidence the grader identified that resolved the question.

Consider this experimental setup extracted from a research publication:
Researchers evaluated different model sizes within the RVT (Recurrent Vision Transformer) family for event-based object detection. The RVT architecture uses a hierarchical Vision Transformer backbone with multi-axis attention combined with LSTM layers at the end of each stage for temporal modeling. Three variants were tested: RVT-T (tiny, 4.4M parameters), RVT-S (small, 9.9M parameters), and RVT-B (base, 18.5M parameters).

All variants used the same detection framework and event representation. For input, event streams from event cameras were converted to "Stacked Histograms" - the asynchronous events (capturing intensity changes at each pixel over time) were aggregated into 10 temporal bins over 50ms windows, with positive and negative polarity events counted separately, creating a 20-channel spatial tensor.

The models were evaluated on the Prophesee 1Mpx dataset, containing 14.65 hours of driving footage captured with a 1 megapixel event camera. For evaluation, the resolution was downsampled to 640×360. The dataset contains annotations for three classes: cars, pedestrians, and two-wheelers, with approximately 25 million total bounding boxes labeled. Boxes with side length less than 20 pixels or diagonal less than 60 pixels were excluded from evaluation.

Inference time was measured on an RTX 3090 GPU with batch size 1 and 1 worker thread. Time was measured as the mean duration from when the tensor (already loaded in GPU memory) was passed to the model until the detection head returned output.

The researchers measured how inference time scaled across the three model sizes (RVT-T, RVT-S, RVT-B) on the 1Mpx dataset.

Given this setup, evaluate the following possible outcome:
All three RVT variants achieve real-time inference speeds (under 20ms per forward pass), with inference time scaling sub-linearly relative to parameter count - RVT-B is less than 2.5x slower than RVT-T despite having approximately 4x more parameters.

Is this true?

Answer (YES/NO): YES